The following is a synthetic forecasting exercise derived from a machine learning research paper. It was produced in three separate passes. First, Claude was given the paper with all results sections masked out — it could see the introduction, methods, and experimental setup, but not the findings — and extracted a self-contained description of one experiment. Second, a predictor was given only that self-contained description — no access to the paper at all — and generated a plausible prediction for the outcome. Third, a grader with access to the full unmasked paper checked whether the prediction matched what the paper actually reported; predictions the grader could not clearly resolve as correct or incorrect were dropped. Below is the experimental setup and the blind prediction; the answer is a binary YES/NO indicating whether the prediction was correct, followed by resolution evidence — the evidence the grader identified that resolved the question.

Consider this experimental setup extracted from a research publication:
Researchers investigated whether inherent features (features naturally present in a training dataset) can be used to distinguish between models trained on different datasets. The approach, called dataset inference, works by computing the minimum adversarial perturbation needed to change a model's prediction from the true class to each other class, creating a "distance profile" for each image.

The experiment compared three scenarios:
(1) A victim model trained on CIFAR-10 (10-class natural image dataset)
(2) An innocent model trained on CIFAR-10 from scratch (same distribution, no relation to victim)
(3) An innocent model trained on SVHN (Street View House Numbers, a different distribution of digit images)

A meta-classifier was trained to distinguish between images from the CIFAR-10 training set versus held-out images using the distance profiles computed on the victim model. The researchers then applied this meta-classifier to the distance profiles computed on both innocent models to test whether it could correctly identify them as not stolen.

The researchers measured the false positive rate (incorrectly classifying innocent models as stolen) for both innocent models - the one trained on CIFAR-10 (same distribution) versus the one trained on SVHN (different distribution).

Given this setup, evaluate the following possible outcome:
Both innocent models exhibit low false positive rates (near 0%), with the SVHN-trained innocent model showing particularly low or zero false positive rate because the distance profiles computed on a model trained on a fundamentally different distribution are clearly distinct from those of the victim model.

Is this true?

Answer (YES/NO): NO